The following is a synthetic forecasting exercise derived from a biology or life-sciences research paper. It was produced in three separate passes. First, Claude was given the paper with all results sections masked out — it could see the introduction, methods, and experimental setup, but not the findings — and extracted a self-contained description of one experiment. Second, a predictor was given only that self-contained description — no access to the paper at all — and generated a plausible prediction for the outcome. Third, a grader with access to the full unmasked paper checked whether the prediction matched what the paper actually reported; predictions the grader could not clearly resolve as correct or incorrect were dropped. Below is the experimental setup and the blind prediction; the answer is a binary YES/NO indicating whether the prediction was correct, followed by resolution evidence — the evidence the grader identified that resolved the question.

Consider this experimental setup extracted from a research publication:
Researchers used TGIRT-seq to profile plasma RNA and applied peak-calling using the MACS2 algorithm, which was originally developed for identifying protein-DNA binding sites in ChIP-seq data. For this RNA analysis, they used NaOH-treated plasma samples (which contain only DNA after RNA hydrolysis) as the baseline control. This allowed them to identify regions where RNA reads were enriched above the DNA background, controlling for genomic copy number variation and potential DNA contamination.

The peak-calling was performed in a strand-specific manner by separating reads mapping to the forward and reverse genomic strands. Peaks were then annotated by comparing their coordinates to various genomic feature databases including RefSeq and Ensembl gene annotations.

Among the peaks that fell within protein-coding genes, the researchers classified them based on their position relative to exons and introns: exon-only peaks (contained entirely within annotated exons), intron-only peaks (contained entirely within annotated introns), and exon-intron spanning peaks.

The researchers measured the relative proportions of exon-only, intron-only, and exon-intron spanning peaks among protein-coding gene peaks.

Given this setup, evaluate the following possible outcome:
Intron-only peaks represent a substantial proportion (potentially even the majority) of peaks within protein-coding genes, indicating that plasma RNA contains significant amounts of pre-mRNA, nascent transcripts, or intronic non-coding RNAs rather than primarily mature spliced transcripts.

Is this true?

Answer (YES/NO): NO